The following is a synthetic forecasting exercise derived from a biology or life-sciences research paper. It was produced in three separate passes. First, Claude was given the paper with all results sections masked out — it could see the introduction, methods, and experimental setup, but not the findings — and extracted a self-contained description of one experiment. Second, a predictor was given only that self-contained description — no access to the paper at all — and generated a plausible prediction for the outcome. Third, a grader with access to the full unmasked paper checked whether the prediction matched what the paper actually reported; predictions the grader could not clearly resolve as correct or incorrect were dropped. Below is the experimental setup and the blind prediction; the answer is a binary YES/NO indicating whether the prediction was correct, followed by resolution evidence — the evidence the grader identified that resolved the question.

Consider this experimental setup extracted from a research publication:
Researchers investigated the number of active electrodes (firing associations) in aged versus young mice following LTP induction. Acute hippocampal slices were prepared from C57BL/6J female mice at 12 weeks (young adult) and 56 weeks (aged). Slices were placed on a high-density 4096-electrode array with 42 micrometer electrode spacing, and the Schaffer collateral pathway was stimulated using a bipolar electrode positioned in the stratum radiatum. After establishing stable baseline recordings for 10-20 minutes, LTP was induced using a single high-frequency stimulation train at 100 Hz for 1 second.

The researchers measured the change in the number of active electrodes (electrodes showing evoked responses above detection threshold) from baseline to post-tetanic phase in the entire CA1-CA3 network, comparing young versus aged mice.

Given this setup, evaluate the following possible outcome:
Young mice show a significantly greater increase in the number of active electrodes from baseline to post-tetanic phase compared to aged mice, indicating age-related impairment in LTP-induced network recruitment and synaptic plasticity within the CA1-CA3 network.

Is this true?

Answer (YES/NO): YES